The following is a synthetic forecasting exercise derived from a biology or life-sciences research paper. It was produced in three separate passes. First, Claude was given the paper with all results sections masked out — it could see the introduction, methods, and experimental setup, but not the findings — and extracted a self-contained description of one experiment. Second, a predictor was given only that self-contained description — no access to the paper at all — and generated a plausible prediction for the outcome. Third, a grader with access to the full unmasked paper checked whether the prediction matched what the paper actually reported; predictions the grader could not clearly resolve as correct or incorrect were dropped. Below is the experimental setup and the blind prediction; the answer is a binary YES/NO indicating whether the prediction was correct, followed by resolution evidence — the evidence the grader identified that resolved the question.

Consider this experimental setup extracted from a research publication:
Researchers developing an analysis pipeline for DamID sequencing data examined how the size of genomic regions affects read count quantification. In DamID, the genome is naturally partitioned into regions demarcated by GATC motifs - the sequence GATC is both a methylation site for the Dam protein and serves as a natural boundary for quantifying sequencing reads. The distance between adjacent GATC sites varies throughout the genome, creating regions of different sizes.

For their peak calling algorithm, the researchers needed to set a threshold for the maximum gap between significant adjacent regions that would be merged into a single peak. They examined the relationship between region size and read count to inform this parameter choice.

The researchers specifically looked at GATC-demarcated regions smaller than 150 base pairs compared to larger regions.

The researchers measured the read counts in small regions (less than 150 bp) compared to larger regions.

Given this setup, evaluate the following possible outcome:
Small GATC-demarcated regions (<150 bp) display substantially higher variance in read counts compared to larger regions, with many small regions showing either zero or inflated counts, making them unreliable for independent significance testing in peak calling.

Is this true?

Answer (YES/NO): NO